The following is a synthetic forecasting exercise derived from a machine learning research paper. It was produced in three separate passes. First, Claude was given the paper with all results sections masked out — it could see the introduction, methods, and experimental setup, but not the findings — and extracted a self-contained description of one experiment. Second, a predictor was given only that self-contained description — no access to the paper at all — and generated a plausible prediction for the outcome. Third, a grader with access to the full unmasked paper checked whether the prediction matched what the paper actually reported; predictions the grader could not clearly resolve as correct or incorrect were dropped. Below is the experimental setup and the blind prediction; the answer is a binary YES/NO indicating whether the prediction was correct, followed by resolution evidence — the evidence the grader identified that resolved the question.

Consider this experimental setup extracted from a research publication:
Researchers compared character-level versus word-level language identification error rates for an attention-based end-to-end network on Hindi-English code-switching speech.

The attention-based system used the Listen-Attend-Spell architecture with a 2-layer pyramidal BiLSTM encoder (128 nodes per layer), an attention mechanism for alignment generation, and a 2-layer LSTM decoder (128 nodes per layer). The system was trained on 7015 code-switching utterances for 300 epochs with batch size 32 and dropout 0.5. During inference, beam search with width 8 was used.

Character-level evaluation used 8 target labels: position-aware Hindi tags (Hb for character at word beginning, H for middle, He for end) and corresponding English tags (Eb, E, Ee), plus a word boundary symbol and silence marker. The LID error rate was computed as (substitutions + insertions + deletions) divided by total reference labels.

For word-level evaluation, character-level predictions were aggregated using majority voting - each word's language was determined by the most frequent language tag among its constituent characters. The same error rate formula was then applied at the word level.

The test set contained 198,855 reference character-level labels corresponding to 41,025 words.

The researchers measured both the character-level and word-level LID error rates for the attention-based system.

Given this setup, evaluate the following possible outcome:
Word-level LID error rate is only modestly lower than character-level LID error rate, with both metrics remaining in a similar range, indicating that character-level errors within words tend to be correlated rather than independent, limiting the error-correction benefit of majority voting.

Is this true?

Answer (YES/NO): YES